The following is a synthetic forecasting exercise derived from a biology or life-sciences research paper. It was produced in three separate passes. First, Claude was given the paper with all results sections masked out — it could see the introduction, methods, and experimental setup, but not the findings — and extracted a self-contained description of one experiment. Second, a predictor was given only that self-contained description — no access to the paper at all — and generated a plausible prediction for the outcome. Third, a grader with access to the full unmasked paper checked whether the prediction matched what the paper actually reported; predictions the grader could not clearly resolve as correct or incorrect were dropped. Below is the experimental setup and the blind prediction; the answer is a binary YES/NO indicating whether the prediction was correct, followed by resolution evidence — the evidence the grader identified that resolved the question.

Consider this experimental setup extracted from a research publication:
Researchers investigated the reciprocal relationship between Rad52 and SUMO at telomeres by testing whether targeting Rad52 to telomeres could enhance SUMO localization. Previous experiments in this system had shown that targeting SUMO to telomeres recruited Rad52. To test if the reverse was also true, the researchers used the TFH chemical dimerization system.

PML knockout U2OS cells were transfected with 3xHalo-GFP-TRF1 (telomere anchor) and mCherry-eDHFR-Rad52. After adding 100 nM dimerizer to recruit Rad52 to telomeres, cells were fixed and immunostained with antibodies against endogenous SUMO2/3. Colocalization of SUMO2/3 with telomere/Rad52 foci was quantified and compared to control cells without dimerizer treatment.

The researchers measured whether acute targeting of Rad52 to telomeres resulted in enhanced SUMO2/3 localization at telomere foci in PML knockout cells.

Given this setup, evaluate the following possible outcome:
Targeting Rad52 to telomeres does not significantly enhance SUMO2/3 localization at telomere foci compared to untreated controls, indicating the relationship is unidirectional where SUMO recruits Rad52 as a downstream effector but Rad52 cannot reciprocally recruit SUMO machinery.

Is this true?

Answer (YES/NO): NO